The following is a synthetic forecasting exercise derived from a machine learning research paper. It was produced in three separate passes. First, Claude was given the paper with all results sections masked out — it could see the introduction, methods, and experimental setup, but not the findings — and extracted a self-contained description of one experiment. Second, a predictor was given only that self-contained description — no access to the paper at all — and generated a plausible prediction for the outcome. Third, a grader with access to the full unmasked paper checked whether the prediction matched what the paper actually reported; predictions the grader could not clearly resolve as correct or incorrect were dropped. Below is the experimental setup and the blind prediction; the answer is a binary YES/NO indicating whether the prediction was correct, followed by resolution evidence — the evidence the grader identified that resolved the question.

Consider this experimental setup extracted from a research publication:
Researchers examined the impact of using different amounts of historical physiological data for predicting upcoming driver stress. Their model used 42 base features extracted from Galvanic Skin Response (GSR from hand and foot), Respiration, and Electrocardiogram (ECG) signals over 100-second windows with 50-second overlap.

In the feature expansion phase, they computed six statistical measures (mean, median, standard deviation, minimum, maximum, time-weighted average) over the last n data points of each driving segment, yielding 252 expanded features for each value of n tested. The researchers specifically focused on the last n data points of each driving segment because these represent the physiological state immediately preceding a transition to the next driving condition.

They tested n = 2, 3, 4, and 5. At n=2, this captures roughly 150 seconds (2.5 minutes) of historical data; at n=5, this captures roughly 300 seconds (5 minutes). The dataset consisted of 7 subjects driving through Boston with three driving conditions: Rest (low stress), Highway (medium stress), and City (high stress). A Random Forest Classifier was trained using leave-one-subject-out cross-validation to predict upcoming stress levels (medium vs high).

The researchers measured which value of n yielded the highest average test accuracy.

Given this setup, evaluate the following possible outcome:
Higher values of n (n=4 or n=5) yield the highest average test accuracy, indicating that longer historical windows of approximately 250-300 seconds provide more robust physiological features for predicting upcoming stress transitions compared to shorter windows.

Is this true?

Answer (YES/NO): YES